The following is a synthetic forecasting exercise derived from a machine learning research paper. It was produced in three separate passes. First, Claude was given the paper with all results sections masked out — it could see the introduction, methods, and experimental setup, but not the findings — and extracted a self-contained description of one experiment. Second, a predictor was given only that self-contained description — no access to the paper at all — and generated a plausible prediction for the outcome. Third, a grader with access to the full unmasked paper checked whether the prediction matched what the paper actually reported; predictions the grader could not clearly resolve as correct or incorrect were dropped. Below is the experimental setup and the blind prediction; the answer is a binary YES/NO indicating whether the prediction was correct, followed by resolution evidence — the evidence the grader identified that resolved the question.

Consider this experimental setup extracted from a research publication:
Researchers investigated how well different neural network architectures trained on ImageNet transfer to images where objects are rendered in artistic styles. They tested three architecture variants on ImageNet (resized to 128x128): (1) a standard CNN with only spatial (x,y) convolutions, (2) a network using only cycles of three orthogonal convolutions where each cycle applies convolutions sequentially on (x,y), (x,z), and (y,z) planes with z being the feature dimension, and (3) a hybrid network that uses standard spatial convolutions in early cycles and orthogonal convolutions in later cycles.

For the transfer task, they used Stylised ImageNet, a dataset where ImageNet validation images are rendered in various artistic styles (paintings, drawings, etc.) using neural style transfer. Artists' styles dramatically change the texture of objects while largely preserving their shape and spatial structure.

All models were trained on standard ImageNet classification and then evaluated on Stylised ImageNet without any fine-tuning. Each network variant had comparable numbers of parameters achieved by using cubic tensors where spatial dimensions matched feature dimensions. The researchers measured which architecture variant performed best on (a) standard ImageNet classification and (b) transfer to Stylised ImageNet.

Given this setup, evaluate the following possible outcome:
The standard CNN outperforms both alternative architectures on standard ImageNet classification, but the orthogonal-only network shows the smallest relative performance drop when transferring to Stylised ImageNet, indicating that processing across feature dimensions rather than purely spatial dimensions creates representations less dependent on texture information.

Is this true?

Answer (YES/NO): NO